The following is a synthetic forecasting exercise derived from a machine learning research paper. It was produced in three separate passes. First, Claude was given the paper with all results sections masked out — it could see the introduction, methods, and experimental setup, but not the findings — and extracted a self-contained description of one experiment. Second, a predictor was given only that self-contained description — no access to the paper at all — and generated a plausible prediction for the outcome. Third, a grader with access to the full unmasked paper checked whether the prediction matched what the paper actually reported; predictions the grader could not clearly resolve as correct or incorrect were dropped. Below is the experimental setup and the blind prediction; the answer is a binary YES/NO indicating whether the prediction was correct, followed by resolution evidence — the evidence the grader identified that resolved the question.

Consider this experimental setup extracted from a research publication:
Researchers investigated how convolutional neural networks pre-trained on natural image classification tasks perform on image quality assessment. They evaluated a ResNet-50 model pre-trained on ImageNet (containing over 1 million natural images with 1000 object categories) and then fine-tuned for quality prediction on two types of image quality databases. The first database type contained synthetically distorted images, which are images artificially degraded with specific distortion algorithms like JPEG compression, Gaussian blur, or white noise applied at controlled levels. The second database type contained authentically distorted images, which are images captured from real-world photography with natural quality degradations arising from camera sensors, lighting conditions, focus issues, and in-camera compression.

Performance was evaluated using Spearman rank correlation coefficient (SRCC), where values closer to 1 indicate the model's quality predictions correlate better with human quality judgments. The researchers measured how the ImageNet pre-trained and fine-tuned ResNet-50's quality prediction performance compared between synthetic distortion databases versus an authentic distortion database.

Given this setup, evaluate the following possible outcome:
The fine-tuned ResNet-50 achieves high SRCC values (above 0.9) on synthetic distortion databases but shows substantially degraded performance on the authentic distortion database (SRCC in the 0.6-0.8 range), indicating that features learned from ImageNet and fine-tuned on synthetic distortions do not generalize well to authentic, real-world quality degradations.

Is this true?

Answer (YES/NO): NO